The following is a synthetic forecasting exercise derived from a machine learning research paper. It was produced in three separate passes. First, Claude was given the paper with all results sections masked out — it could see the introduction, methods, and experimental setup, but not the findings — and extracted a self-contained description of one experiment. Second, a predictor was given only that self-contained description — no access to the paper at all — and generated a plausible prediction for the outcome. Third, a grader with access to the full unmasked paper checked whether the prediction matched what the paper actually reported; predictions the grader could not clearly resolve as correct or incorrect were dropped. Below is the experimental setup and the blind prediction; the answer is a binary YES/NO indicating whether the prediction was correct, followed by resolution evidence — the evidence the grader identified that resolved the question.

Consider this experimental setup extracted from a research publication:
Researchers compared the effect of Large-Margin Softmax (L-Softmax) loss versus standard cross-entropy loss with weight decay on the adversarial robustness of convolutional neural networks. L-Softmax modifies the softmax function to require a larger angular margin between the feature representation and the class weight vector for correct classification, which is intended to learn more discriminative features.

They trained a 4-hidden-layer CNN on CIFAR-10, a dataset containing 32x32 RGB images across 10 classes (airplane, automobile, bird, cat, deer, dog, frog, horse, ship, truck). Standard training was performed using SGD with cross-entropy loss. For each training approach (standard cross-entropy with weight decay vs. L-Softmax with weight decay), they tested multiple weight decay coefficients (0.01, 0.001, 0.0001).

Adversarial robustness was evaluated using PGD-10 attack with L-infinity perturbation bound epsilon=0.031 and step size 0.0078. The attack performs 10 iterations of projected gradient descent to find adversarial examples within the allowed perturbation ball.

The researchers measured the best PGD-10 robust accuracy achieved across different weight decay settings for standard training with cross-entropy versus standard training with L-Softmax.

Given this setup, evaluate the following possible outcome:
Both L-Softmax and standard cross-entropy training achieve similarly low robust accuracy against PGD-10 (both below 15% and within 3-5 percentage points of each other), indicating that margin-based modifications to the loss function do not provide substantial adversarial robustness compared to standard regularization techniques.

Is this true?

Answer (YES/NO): YES